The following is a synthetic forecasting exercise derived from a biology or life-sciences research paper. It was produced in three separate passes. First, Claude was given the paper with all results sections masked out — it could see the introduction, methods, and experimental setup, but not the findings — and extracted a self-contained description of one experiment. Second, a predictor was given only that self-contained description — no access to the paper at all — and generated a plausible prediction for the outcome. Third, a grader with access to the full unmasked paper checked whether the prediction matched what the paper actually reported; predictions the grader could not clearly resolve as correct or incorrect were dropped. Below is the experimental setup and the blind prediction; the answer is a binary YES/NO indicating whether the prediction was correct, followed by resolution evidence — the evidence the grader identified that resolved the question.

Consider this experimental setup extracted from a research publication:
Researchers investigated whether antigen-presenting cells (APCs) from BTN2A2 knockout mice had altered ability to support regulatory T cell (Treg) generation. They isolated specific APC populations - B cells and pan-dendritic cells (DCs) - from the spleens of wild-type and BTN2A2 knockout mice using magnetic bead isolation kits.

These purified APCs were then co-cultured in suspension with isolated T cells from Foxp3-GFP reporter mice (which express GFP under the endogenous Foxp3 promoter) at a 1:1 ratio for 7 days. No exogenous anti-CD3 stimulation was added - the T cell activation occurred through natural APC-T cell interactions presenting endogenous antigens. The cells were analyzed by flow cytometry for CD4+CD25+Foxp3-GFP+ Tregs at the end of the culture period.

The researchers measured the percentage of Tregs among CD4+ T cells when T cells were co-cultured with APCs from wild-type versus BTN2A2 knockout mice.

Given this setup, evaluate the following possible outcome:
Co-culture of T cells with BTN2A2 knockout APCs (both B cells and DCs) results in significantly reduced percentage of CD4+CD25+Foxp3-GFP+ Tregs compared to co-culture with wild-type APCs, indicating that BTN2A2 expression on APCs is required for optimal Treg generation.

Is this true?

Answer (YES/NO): YES